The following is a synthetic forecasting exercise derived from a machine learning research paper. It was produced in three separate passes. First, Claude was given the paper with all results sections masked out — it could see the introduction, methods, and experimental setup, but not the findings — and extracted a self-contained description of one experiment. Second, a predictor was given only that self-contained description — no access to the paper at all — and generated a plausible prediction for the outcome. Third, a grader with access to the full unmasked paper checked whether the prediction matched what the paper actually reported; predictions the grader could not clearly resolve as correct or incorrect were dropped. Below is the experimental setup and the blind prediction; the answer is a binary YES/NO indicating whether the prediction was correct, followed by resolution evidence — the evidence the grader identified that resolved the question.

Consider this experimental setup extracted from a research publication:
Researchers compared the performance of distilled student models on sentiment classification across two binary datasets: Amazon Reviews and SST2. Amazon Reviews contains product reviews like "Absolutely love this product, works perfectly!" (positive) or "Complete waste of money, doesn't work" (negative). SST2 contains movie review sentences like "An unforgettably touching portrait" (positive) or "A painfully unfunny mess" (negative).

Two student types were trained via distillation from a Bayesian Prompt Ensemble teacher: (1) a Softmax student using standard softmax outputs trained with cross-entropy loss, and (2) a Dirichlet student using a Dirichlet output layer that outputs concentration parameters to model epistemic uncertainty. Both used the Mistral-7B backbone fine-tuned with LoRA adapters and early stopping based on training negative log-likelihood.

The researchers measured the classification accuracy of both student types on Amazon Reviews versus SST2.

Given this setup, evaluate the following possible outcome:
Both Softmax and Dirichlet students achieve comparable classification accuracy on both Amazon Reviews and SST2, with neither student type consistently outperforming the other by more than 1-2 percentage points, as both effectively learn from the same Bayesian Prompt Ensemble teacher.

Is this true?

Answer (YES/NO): YES